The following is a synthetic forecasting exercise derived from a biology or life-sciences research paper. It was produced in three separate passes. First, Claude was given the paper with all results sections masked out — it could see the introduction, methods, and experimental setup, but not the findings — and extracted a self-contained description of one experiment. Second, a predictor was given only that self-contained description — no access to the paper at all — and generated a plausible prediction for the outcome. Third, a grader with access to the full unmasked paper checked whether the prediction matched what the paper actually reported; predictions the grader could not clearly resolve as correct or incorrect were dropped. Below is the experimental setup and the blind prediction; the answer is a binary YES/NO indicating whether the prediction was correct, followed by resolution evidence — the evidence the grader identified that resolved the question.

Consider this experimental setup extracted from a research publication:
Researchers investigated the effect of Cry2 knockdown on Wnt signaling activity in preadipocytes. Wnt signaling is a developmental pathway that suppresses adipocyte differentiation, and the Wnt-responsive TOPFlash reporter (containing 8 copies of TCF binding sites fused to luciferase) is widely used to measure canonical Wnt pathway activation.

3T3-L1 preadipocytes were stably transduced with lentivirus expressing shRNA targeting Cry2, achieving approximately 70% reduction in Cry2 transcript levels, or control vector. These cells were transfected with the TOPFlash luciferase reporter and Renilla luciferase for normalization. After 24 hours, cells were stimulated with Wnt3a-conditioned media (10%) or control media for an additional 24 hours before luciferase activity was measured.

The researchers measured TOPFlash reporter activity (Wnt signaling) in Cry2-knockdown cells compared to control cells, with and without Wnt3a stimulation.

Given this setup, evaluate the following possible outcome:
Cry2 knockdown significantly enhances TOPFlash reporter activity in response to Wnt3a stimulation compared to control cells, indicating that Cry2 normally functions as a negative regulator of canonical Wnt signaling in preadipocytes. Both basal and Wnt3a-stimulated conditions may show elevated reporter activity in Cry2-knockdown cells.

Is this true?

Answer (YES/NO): YES